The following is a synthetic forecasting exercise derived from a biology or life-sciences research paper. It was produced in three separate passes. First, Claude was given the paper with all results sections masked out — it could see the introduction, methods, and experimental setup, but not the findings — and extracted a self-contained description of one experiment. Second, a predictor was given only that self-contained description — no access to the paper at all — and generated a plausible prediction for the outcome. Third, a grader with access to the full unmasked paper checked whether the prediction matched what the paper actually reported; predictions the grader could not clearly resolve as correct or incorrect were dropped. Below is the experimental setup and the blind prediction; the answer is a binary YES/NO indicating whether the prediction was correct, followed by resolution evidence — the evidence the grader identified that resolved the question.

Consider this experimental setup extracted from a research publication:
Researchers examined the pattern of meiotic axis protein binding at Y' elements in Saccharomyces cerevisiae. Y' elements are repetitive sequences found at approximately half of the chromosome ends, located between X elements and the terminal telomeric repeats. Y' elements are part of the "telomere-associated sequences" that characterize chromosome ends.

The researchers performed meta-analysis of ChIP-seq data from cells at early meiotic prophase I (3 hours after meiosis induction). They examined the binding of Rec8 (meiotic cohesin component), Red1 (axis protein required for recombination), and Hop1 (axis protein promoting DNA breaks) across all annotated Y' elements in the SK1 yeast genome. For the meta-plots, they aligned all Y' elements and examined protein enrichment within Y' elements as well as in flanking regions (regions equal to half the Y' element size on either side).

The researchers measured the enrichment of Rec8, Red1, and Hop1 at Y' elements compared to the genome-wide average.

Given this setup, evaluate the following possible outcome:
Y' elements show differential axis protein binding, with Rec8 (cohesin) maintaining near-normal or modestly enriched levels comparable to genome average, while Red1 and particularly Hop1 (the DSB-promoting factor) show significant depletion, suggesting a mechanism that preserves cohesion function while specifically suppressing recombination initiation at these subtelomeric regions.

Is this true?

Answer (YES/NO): YES